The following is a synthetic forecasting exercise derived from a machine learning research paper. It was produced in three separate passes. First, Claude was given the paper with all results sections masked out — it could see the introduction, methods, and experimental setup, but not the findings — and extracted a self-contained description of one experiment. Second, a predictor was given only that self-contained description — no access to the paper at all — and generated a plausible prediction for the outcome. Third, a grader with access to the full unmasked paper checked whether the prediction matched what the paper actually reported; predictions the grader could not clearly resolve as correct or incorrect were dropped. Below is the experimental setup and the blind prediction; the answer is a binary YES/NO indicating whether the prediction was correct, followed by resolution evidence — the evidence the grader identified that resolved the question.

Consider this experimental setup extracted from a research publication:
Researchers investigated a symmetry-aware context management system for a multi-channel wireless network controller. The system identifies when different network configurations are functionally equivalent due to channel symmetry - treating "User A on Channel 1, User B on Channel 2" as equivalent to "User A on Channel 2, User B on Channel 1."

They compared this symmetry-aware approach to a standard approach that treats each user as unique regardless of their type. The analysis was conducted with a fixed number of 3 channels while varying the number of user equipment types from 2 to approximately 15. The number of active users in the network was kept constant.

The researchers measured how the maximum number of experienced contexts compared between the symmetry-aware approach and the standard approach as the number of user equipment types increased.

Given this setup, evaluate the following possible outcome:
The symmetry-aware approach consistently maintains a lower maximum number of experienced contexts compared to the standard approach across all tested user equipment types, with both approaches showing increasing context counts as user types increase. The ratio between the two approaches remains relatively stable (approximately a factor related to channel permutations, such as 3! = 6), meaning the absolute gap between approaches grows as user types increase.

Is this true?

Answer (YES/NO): NO